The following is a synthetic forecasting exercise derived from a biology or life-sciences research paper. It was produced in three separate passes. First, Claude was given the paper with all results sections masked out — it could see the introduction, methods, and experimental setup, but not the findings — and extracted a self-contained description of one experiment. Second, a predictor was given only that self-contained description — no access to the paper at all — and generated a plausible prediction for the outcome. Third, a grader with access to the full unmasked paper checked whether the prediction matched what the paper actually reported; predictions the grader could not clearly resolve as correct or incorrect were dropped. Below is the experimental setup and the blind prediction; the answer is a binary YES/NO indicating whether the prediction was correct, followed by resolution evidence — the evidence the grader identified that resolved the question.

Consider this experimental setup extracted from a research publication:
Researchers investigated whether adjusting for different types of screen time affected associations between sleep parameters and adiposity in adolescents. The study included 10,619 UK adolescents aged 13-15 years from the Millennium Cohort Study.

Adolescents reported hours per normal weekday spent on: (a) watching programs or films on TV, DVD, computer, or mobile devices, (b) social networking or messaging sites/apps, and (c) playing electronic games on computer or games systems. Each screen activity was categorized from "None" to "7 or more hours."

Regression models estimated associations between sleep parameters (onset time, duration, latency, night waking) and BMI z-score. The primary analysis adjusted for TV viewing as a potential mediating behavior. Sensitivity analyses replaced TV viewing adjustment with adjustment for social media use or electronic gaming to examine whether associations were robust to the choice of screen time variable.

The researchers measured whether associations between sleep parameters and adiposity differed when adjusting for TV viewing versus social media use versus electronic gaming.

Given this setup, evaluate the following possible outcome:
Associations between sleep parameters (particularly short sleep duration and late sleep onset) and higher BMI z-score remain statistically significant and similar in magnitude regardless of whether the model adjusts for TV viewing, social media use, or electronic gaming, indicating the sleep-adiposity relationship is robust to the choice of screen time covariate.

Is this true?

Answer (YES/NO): YES